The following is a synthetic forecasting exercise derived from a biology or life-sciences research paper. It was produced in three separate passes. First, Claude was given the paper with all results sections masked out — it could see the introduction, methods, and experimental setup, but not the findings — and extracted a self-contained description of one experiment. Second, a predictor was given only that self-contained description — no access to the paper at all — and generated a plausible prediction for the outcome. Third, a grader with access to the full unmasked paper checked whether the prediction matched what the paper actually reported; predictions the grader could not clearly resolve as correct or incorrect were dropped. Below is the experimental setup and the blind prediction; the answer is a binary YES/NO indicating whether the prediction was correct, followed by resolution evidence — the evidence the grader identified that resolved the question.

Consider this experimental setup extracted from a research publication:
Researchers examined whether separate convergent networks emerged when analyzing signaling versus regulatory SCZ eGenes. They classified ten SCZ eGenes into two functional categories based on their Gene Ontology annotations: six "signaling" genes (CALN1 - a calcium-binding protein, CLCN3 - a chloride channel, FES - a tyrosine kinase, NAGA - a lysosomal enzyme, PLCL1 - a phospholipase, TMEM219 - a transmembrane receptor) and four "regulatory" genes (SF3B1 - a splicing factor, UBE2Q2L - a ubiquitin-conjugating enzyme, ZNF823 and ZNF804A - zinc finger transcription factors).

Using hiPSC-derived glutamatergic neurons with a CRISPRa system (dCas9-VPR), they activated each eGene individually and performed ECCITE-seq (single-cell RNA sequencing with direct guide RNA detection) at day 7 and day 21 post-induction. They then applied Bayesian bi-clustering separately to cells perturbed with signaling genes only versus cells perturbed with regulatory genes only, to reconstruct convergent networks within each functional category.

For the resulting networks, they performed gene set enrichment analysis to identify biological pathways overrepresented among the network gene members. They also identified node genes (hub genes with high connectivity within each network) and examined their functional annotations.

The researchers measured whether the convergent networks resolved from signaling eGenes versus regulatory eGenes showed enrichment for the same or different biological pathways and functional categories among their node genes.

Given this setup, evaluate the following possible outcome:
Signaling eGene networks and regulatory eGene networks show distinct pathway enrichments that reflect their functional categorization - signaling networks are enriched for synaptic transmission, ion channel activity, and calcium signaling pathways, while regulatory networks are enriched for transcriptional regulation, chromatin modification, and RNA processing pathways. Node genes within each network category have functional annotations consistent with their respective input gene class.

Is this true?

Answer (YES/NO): NO